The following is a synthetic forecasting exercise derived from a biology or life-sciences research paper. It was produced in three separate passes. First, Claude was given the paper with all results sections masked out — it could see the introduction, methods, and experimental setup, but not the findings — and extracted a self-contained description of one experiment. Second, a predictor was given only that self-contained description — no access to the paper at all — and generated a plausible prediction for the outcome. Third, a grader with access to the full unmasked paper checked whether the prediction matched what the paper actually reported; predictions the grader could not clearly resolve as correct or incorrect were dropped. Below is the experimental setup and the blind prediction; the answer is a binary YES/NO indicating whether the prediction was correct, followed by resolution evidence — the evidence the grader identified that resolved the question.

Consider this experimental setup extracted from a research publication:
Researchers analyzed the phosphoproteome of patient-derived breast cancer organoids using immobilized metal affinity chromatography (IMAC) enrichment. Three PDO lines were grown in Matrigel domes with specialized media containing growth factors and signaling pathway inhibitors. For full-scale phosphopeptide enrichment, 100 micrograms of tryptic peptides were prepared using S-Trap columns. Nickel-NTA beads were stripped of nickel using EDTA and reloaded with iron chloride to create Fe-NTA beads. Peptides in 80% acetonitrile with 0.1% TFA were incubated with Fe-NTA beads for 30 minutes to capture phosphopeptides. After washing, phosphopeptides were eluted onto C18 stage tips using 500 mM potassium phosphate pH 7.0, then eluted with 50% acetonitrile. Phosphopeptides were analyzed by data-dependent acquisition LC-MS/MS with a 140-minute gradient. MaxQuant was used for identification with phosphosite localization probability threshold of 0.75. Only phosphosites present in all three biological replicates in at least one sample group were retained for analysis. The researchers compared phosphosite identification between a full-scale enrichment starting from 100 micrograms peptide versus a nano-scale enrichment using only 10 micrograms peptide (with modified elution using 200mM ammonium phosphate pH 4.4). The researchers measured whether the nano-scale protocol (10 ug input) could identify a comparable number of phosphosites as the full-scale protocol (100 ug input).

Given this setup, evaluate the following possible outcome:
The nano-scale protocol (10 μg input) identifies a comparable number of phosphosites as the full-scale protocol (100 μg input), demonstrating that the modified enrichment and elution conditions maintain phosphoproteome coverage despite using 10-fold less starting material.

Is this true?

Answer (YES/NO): NO